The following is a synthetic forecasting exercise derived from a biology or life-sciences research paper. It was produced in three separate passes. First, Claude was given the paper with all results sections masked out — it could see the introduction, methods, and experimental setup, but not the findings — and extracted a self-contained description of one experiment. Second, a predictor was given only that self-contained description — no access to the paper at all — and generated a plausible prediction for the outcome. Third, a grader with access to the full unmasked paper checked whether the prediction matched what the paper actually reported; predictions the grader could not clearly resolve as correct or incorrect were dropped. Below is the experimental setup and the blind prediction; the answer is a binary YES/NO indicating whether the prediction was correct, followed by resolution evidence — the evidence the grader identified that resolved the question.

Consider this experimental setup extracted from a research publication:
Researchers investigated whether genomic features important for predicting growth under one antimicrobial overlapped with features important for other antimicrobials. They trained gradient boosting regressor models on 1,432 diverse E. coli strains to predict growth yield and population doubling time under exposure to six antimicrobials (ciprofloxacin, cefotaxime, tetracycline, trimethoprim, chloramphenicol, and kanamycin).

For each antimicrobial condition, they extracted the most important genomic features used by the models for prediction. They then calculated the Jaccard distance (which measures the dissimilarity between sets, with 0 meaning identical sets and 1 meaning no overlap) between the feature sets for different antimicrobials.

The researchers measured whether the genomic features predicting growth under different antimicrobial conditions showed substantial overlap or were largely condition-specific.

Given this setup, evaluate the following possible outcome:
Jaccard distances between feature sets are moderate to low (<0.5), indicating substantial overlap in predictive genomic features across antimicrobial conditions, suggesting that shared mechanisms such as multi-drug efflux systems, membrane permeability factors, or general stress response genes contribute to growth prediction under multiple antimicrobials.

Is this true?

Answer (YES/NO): NO